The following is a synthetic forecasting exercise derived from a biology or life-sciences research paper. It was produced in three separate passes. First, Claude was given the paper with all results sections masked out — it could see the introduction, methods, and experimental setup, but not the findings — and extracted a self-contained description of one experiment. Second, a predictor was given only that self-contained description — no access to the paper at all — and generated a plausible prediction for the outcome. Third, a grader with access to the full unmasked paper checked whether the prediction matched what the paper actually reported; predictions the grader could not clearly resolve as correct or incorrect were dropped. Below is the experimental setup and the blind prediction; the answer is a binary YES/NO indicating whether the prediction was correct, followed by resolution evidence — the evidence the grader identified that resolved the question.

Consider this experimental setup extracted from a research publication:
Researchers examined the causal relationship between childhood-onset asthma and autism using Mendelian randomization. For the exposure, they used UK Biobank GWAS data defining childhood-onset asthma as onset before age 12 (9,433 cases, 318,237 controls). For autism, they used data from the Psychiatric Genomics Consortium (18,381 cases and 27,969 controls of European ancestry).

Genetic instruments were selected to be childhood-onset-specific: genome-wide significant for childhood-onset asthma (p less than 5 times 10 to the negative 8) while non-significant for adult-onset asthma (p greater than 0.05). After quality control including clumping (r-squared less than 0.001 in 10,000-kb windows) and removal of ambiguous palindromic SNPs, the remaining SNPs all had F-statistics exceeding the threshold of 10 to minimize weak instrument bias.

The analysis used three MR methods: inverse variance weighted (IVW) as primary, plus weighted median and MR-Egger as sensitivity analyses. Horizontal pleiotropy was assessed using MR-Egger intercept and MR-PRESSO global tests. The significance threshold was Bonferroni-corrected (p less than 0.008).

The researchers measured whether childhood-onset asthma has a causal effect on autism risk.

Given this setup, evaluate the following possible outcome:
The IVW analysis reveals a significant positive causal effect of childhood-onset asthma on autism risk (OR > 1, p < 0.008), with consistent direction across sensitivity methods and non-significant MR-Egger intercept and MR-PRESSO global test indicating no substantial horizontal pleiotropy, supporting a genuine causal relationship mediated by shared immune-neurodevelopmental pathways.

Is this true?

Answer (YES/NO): NO